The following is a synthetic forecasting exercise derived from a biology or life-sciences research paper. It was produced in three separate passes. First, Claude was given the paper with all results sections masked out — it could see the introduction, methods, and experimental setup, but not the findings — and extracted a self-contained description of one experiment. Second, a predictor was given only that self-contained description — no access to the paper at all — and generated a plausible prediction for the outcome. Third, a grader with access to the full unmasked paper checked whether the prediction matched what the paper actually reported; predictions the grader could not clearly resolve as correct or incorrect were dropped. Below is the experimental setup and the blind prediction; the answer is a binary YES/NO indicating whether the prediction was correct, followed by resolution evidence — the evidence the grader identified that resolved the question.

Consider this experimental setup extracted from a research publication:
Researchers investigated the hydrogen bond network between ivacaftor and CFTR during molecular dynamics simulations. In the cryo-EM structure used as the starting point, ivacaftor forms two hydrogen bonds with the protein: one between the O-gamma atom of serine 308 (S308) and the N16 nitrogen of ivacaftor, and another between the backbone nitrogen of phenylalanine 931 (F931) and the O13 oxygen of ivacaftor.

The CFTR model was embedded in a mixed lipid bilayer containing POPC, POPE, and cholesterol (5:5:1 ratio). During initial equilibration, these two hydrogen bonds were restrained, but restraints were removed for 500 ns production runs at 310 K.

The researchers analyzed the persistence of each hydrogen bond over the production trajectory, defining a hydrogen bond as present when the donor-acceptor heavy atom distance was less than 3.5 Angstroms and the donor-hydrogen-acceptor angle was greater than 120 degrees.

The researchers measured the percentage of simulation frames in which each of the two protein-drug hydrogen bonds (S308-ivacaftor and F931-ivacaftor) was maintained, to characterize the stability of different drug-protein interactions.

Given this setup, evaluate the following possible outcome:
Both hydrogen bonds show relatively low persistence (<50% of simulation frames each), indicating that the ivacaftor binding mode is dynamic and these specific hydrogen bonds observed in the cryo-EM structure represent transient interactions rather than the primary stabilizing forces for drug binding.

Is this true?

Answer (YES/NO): NO